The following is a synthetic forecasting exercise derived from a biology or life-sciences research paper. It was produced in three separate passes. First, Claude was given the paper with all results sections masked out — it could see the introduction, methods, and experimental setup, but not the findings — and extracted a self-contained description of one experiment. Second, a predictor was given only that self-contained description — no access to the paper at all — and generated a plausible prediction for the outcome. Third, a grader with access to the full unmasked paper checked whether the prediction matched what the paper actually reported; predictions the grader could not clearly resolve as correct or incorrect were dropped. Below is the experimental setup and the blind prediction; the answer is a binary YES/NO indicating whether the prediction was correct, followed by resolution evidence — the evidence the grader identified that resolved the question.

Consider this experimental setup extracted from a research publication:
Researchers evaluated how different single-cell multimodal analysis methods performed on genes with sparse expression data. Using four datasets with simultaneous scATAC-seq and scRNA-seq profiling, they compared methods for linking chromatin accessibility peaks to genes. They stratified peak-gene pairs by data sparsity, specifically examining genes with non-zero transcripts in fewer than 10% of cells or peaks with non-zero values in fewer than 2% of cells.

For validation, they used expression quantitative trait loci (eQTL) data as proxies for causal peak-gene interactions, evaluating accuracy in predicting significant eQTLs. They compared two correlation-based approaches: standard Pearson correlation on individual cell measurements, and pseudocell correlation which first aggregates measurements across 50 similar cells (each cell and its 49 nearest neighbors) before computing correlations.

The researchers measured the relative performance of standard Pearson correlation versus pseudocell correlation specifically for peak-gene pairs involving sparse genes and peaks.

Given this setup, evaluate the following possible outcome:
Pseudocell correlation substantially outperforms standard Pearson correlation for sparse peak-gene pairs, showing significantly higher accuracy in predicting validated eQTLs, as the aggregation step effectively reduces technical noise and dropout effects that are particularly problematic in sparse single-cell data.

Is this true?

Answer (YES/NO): NO